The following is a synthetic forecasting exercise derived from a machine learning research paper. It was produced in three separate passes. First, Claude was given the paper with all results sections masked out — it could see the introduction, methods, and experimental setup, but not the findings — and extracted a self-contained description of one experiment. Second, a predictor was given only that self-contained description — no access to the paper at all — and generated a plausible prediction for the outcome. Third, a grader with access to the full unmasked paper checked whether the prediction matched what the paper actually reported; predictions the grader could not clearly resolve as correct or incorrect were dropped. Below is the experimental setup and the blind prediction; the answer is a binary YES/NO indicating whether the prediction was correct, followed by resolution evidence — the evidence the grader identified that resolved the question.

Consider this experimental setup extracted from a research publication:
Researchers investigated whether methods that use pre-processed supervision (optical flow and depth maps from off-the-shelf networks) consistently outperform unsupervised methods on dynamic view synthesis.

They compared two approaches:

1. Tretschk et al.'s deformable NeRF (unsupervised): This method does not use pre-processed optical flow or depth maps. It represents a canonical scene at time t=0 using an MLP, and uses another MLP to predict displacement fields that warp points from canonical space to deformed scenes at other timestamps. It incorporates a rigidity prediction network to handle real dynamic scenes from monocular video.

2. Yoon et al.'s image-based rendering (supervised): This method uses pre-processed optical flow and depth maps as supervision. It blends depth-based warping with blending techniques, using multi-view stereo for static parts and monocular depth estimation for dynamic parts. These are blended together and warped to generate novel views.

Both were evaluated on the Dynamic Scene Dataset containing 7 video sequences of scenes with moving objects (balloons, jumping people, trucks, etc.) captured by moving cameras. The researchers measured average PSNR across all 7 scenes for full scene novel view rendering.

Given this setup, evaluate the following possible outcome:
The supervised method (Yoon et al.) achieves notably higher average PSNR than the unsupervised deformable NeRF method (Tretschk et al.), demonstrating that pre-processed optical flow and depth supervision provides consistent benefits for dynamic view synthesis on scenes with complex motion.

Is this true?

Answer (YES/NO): NO